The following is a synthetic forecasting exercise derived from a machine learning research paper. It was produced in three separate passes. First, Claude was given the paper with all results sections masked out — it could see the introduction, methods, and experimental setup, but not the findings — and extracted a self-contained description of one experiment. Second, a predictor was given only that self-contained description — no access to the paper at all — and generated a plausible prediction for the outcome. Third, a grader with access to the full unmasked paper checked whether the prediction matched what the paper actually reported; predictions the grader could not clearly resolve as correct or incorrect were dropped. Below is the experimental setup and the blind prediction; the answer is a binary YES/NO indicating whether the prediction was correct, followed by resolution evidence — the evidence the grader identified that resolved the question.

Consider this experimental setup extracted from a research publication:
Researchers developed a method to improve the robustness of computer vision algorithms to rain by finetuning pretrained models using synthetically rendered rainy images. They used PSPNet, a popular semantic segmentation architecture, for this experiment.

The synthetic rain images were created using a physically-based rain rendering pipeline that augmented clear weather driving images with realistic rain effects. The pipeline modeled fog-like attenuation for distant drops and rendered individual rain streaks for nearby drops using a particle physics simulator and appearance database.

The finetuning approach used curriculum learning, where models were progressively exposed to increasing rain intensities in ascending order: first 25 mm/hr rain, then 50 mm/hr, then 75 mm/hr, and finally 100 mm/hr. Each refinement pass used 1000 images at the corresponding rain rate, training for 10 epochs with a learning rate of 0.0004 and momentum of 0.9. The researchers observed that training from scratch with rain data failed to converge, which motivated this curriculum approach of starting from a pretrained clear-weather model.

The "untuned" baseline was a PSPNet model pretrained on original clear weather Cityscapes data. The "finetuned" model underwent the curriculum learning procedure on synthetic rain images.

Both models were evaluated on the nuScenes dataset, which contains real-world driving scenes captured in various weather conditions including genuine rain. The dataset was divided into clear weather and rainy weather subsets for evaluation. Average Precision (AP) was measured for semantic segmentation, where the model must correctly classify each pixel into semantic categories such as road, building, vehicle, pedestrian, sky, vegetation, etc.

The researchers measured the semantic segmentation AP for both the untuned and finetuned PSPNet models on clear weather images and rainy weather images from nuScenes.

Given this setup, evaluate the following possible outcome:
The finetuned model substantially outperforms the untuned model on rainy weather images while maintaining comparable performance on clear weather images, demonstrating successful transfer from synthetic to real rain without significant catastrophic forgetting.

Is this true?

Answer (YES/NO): YES